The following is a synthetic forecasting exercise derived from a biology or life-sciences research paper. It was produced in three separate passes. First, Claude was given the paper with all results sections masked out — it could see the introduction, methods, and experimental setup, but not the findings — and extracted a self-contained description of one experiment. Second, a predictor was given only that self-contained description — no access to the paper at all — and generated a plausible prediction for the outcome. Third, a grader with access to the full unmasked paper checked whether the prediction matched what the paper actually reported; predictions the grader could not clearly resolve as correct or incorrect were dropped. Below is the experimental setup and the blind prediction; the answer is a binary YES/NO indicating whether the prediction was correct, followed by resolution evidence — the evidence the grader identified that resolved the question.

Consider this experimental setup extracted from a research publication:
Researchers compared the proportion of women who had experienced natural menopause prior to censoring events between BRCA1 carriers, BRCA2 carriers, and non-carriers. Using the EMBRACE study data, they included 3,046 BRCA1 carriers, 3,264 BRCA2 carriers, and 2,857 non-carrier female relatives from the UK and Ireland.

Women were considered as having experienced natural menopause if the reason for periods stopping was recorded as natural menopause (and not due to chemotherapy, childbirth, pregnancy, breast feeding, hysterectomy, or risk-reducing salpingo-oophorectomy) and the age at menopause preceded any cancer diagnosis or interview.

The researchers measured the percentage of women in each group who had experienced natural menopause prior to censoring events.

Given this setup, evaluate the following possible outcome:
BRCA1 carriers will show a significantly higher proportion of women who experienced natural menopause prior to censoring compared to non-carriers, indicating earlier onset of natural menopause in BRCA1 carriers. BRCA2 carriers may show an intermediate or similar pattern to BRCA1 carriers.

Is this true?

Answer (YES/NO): NO